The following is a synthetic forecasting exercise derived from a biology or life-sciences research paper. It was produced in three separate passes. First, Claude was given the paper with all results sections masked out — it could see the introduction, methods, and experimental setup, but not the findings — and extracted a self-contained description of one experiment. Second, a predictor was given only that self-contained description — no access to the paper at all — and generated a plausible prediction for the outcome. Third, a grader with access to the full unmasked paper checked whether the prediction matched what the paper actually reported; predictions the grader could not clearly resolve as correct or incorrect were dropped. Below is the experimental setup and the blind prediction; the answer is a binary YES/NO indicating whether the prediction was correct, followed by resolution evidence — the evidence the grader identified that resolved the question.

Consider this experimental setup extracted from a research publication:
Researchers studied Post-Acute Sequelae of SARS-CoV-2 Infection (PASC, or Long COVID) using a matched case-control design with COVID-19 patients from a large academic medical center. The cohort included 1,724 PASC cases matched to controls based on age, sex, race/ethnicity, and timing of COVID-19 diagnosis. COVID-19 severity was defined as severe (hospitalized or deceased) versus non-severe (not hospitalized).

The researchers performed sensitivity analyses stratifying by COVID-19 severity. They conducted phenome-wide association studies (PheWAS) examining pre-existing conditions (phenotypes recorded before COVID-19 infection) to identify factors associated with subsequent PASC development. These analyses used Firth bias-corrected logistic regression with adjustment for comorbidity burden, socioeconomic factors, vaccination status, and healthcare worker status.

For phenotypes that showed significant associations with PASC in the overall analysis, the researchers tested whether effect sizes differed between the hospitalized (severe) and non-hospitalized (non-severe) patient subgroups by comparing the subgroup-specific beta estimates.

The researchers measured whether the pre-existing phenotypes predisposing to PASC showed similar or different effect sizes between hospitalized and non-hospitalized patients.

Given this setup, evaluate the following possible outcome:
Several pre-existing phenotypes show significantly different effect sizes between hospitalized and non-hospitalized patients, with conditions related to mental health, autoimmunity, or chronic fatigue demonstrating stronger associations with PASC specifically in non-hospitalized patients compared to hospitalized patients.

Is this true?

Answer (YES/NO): NO